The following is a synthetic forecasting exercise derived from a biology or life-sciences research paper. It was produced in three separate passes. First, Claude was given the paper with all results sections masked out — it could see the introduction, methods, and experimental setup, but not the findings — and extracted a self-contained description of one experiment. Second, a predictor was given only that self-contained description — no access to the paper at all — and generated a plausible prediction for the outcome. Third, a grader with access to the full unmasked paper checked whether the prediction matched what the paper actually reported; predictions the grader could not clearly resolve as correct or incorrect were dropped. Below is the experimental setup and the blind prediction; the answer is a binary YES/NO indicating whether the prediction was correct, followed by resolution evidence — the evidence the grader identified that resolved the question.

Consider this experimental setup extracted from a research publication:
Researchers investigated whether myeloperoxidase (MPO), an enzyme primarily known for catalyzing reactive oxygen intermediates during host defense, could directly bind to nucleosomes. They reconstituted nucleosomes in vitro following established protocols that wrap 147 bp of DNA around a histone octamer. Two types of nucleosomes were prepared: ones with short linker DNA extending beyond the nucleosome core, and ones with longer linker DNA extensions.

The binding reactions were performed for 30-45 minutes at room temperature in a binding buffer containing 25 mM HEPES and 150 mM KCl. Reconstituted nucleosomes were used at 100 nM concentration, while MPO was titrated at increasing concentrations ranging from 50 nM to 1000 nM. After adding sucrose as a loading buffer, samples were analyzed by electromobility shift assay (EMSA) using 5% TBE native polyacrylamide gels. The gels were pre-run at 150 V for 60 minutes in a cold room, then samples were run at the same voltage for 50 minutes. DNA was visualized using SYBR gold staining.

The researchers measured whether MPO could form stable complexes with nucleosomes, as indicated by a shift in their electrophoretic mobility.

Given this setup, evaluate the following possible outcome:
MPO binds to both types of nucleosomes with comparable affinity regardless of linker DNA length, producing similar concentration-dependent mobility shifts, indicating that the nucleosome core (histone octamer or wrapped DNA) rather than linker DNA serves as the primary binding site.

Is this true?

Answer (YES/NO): NO